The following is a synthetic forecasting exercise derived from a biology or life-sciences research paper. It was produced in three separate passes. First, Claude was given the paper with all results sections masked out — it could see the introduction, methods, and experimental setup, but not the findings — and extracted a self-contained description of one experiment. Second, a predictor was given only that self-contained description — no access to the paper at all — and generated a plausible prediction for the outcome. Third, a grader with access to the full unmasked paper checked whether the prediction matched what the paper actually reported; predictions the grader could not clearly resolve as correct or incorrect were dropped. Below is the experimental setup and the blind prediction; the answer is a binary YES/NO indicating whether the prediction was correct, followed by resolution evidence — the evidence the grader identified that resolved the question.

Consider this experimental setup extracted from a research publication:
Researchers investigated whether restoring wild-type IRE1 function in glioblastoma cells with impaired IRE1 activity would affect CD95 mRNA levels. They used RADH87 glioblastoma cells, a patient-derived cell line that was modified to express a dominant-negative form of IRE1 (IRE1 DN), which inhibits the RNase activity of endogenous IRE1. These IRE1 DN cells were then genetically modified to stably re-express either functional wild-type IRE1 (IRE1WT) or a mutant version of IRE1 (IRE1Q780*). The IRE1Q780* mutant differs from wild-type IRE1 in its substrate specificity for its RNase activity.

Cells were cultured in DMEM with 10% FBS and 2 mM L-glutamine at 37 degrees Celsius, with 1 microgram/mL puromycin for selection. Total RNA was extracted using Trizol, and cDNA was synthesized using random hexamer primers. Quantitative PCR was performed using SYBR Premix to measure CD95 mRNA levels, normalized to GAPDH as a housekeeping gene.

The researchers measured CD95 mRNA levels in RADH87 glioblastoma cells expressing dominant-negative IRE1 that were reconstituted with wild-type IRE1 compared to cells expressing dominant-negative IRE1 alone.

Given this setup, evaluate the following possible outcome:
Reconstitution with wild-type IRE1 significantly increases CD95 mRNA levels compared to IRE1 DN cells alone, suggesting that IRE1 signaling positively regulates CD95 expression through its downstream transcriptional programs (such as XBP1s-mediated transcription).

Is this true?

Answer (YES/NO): NO